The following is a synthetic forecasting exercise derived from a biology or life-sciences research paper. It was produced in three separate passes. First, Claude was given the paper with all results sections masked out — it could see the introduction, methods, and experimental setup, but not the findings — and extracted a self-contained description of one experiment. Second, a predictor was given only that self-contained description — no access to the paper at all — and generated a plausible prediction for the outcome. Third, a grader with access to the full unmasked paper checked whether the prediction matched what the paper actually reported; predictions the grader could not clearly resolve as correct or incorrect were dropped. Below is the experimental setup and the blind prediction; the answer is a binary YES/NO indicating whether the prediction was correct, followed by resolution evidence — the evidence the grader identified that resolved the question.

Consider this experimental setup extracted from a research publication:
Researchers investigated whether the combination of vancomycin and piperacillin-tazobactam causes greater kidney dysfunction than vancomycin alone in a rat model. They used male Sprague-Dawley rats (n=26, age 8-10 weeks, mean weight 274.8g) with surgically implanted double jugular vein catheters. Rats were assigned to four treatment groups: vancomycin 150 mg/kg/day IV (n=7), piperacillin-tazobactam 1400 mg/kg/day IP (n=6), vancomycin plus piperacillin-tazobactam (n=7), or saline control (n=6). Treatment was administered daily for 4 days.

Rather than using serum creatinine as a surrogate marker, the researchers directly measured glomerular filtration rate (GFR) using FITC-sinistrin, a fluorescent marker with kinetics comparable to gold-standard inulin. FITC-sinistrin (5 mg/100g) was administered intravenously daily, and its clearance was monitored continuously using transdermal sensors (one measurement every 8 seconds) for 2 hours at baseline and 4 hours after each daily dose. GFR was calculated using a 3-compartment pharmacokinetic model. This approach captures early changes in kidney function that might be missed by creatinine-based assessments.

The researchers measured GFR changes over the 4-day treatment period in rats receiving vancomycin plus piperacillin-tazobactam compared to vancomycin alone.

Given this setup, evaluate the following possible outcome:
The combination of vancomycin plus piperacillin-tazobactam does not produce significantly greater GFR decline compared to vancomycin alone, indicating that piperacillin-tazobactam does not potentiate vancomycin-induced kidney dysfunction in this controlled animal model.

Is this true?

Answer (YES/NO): YES